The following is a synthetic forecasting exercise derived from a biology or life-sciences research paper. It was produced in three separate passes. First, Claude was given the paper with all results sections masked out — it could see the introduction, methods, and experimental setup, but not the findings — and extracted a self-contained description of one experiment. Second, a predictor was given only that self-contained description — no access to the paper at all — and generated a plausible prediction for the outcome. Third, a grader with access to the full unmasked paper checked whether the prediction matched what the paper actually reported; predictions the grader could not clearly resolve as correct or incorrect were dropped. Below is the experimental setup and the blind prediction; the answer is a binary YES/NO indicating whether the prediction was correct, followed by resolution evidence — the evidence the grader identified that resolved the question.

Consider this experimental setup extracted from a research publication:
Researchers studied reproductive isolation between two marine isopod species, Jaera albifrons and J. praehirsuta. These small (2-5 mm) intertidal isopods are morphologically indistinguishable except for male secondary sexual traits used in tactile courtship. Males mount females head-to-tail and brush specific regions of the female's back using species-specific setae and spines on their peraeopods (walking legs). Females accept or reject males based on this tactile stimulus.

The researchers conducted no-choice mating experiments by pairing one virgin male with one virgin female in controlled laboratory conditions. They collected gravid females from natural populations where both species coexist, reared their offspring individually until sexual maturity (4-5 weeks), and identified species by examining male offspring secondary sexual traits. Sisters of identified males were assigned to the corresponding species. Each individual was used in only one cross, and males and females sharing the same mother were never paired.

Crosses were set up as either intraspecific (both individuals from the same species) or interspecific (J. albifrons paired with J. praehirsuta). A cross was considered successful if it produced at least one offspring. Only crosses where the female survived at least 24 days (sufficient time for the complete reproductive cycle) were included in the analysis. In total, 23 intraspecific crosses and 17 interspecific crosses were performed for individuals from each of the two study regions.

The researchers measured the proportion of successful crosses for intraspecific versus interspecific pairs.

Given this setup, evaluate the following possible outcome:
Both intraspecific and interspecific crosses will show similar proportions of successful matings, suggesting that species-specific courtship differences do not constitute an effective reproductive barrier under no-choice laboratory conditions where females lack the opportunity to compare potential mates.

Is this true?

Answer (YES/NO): NO